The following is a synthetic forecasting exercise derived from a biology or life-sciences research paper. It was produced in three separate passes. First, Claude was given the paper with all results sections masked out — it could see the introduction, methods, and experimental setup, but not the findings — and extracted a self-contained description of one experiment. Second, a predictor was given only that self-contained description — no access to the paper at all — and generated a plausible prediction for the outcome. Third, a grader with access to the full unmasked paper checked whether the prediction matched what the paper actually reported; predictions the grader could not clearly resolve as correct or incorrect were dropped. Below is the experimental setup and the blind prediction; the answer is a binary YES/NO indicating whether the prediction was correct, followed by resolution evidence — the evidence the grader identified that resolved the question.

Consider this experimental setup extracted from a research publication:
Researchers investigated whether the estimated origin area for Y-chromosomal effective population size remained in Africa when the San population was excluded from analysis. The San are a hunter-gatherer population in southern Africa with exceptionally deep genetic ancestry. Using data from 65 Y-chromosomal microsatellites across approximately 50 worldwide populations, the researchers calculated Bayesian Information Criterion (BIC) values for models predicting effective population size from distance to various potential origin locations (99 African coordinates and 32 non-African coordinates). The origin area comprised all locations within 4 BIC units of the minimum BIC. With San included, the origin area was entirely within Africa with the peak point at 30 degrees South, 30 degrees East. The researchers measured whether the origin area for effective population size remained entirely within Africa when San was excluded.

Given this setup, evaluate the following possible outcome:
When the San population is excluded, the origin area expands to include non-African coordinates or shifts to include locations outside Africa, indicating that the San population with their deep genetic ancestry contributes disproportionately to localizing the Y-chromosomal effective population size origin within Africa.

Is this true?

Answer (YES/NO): YES